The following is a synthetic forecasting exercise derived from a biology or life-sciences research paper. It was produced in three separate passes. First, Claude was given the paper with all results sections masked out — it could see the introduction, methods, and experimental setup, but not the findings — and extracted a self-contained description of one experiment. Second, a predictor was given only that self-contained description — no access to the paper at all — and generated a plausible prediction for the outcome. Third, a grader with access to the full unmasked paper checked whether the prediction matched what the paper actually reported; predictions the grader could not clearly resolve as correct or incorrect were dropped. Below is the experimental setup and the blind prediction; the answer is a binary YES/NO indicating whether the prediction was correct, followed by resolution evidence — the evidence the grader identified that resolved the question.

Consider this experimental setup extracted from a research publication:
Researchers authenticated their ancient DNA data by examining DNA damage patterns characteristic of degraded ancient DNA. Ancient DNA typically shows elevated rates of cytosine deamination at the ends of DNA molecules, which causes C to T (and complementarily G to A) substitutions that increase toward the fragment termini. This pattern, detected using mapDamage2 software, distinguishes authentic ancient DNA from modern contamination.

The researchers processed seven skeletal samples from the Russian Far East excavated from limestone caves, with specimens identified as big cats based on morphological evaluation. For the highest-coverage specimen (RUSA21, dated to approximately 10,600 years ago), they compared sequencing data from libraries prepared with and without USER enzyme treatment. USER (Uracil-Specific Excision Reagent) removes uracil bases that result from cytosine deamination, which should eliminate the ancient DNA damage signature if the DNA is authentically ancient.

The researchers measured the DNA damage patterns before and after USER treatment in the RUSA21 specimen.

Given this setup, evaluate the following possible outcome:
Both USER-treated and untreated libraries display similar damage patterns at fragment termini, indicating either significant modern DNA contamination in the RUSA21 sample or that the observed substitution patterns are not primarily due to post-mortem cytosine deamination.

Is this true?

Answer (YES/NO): NO